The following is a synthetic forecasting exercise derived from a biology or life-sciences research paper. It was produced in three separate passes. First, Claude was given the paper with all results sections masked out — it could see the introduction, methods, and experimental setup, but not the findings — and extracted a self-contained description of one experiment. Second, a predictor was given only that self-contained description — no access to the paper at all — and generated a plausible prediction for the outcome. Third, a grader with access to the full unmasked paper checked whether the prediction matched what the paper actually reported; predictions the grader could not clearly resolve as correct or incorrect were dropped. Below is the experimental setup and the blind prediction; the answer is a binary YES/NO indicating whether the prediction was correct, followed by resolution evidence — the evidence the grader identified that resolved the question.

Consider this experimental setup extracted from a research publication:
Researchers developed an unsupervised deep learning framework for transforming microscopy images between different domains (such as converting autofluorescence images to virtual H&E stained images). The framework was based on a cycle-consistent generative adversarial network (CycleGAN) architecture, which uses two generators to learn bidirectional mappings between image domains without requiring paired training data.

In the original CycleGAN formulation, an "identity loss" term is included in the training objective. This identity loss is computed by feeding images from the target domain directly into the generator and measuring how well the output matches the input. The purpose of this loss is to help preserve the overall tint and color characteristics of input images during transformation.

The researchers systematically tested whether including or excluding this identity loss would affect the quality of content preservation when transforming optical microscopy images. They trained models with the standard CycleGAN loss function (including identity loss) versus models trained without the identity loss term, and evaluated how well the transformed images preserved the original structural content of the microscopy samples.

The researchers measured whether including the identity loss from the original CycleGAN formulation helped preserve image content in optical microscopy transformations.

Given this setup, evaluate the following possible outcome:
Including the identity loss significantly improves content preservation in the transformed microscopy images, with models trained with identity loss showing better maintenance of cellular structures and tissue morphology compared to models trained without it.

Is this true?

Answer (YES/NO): NO